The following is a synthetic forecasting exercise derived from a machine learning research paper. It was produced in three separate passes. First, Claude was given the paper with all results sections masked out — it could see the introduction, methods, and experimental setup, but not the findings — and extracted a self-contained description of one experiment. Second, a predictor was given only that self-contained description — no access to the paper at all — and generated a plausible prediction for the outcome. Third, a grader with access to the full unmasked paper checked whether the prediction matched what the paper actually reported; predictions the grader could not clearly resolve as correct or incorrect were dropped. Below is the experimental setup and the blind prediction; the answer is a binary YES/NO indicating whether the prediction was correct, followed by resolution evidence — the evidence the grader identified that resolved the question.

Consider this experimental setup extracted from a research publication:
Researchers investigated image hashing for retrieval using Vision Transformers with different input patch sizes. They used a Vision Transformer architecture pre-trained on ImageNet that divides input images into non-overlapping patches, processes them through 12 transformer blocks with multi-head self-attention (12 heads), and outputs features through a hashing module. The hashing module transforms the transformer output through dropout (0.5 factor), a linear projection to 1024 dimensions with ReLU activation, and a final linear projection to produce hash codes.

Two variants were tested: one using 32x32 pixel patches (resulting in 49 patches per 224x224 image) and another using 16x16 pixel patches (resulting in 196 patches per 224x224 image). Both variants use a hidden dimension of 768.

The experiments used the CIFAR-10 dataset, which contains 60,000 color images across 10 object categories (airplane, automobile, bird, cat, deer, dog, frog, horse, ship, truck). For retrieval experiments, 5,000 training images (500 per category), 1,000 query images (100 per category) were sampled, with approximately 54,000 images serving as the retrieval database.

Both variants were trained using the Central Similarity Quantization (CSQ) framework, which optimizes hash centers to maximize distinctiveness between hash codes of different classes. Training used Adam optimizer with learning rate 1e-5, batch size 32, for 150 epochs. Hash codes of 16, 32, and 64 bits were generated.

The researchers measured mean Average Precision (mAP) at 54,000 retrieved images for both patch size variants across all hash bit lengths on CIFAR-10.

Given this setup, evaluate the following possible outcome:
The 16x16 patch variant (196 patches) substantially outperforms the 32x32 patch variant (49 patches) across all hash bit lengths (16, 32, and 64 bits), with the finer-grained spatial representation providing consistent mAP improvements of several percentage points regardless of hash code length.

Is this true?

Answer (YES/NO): NO